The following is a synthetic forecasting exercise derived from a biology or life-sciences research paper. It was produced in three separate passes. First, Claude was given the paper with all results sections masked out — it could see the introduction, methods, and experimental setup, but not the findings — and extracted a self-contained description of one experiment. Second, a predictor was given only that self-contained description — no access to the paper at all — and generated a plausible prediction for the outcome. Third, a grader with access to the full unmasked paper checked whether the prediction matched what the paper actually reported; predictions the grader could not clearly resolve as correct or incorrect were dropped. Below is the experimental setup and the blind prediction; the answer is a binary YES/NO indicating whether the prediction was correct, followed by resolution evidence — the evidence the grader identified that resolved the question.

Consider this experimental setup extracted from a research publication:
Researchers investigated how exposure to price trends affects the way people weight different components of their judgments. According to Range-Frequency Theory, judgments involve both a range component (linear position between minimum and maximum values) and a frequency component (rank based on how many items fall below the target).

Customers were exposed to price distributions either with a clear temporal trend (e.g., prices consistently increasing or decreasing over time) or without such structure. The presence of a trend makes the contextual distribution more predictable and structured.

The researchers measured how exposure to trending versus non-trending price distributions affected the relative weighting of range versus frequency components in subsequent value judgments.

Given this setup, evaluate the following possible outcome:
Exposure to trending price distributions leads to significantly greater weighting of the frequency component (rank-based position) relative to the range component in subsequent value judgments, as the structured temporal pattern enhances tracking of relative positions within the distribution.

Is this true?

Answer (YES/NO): YES